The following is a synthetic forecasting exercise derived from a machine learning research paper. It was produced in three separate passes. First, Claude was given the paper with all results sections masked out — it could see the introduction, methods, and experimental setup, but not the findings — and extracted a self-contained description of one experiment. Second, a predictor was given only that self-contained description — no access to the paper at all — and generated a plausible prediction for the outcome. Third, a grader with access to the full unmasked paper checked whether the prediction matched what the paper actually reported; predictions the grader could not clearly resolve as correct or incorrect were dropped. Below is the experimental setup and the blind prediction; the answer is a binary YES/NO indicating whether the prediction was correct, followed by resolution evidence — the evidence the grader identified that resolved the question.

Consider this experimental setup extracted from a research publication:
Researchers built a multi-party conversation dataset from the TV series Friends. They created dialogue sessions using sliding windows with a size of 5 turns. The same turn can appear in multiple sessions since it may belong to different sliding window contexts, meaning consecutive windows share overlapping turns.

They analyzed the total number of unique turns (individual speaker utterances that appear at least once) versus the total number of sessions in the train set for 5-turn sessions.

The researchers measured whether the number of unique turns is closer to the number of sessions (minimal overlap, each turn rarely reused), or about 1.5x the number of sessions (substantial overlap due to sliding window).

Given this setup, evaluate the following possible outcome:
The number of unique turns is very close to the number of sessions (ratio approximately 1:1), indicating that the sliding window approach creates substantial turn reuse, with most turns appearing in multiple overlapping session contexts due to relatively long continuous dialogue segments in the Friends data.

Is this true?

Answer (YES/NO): NO